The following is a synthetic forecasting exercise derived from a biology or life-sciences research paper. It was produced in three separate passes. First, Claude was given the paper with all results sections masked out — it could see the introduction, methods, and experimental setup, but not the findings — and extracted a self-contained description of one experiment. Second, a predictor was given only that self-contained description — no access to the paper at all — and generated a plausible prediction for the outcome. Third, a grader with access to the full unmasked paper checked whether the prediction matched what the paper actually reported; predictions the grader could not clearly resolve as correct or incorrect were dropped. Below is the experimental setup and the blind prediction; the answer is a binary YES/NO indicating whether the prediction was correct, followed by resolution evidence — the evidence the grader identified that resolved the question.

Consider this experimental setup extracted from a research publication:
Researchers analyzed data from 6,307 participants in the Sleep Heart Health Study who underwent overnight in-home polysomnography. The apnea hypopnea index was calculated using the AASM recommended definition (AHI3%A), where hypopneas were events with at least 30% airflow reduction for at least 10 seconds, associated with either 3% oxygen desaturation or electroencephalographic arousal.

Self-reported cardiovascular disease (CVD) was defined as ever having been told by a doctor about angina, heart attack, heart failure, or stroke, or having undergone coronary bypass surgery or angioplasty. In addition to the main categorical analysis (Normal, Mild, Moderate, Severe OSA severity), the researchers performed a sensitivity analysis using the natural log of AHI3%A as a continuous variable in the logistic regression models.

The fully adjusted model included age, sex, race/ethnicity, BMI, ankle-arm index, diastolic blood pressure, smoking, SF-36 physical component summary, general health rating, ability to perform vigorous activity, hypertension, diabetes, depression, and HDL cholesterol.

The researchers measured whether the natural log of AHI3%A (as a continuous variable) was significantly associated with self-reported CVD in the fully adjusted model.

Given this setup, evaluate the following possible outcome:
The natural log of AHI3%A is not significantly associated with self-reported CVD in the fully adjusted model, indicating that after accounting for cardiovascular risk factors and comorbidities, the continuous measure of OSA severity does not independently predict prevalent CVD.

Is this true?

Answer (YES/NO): YES